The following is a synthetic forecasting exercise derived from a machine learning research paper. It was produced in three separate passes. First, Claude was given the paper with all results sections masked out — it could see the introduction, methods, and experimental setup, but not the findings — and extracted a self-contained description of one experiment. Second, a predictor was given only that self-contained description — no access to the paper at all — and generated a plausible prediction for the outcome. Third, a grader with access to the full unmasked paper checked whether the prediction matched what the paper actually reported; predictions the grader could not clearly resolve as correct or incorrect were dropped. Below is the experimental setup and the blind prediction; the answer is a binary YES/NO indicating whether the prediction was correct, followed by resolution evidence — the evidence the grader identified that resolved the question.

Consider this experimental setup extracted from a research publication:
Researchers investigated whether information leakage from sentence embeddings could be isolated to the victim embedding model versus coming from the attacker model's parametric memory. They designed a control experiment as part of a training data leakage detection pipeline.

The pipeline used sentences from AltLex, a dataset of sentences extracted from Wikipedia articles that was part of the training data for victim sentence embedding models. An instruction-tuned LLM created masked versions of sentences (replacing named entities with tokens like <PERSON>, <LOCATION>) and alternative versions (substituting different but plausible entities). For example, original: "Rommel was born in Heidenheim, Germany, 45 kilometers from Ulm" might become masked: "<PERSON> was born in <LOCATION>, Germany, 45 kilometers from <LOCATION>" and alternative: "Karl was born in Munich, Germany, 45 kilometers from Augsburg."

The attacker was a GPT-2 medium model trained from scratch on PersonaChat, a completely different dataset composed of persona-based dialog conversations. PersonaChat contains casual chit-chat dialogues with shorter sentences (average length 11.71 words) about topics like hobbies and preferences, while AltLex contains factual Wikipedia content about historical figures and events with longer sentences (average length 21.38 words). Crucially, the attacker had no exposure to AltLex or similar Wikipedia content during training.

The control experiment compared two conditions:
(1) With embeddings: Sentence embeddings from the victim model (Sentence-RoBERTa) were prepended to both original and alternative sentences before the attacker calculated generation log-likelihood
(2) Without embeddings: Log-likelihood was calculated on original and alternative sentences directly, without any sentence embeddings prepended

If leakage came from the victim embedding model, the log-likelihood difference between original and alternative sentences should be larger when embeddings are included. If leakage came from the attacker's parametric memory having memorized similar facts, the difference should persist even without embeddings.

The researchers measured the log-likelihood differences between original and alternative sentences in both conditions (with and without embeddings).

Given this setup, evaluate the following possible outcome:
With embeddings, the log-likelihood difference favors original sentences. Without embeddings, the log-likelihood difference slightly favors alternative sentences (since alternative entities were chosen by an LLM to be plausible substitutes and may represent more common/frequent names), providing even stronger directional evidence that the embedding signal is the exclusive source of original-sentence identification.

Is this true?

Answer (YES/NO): NO